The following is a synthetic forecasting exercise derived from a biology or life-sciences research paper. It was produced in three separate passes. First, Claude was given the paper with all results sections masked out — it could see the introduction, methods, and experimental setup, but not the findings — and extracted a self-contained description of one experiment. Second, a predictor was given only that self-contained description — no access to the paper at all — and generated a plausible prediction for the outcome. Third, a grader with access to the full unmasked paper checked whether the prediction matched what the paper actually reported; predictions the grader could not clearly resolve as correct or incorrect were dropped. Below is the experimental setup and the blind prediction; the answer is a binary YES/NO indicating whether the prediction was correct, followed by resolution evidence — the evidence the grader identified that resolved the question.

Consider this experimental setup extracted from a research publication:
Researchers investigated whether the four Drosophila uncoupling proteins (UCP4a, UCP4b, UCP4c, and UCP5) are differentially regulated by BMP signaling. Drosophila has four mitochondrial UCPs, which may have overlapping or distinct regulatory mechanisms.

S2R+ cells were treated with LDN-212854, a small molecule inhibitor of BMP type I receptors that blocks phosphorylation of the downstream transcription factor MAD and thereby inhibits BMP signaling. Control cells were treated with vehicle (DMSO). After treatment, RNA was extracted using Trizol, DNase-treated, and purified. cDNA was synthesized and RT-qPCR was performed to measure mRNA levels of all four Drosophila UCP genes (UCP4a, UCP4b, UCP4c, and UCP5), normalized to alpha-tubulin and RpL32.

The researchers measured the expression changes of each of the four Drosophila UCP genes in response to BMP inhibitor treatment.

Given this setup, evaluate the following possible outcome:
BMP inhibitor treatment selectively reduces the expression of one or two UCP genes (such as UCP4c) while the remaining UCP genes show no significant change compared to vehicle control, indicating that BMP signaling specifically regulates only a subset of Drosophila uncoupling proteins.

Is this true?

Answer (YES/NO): NO